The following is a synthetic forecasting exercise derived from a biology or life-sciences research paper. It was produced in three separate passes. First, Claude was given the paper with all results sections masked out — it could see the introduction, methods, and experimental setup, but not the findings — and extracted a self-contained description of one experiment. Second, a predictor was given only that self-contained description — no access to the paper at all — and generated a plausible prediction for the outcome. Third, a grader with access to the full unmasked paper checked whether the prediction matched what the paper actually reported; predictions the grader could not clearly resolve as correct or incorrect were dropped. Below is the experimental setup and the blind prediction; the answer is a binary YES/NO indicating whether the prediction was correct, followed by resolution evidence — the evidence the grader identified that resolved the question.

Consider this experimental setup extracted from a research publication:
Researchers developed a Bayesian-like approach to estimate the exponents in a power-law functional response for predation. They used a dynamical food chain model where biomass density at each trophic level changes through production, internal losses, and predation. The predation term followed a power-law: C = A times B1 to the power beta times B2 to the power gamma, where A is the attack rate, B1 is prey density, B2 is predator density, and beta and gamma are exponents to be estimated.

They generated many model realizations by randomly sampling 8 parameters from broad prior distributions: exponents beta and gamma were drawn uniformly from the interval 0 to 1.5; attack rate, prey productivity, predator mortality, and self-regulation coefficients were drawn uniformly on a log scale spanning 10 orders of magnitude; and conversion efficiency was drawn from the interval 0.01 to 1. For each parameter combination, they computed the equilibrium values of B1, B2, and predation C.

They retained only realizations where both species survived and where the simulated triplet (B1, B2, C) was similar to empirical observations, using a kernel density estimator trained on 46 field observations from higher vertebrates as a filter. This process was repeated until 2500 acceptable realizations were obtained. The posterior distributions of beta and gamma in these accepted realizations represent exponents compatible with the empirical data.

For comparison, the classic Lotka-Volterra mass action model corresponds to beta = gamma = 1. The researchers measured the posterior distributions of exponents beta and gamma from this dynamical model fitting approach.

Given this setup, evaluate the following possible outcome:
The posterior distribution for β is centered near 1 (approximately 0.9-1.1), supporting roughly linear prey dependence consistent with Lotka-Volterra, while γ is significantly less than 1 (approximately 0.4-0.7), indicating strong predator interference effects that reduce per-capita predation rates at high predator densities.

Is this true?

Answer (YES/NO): NO